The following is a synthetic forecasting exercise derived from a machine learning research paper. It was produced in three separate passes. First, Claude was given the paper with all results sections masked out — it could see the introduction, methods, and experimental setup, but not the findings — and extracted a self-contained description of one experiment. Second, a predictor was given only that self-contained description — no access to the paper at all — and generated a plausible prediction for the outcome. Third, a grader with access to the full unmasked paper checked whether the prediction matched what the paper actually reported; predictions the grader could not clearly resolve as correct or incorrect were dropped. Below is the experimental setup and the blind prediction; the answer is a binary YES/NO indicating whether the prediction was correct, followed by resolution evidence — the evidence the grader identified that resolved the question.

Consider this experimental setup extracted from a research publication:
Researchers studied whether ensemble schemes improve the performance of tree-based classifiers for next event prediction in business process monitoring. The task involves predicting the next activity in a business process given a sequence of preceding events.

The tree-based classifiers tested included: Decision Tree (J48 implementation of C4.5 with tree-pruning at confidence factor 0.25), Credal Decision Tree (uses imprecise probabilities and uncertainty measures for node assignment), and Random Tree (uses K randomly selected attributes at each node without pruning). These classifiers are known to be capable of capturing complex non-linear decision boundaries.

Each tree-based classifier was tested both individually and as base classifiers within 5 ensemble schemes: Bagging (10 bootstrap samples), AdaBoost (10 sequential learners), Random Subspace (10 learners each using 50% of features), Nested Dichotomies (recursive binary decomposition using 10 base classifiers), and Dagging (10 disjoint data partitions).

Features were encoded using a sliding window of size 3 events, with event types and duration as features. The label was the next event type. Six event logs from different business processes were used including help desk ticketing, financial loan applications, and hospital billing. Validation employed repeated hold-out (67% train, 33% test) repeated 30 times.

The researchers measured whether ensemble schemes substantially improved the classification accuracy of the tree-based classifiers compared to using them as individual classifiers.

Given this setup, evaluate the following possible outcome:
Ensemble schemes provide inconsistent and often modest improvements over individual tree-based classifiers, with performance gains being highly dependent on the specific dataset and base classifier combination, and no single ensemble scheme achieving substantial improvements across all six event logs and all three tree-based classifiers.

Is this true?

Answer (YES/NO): YES